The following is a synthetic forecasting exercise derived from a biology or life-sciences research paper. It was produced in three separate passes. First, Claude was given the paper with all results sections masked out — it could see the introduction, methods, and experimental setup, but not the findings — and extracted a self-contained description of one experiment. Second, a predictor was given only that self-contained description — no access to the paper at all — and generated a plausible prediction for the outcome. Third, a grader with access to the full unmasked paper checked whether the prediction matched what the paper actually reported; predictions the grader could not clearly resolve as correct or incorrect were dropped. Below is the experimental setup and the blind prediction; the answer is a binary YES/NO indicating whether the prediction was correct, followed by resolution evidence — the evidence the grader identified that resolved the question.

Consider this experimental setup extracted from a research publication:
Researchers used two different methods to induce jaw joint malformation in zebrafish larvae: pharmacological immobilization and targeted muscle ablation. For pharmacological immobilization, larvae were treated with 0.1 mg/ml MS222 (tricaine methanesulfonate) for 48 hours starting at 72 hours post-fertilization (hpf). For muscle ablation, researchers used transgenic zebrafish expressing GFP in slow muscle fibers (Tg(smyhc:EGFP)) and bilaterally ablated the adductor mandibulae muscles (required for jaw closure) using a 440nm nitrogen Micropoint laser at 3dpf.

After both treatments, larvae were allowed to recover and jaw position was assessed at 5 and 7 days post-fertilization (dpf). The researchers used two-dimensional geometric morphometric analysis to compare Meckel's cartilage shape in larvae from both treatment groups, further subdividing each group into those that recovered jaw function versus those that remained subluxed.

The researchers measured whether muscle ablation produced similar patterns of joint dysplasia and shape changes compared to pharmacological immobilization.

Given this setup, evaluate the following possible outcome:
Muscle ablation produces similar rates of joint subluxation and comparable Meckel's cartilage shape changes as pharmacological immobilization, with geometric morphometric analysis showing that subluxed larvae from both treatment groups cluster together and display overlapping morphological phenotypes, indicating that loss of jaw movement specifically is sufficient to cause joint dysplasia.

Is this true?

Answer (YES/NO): YES